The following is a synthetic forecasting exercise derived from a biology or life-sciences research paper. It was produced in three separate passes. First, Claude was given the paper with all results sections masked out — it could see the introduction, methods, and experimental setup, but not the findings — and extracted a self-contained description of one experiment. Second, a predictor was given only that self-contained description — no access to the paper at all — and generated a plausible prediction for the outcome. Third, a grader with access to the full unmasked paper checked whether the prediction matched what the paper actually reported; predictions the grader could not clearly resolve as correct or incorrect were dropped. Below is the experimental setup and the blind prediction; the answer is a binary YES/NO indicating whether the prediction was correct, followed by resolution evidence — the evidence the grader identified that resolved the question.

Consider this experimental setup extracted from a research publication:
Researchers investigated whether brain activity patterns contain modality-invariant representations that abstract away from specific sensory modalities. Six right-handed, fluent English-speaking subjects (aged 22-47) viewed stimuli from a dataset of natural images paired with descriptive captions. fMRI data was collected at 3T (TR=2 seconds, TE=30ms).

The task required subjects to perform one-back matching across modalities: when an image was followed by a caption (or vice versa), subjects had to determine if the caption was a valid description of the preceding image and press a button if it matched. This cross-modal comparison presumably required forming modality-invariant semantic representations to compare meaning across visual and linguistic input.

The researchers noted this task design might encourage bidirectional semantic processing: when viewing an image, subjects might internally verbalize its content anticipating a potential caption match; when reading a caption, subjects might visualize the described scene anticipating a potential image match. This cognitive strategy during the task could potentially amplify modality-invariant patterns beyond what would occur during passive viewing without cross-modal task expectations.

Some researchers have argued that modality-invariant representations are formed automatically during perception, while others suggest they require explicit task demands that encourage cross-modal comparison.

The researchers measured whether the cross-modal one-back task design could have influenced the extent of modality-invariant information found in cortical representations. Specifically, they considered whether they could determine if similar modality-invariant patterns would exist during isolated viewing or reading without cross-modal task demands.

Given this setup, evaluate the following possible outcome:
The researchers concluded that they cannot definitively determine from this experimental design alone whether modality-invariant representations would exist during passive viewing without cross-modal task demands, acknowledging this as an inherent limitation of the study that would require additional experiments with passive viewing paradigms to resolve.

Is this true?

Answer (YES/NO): YES